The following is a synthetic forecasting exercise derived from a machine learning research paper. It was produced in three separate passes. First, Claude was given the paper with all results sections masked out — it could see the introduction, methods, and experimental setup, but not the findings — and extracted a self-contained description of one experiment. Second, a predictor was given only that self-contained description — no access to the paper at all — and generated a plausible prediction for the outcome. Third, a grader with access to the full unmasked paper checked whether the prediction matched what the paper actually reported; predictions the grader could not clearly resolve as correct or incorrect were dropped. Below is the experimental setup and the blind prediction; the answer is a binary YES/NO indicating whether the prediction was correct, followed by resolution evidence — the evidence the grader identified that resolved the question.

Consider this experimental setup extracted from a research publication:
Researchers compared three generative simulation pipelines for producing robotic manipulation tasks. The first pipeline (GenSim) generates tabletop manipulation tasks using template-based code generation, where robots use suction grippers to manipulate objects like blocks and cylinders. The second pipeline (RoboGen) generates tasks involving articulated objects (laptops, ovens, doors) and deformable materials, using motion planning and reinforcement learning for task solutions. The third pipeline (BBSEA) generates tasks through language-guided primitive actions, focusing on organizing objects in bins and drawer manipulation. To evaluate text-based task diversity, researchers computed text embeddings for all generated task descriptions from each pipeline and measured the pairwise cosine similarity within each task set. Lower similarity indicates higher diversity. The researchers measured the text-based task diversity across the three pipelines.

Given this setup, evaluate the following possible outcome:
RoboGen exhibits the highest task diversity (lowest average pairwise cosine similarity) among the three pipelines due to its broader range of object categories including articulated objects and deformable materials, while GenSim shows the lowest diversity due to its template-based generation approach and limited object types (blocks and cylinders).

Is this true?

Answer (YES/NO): NO